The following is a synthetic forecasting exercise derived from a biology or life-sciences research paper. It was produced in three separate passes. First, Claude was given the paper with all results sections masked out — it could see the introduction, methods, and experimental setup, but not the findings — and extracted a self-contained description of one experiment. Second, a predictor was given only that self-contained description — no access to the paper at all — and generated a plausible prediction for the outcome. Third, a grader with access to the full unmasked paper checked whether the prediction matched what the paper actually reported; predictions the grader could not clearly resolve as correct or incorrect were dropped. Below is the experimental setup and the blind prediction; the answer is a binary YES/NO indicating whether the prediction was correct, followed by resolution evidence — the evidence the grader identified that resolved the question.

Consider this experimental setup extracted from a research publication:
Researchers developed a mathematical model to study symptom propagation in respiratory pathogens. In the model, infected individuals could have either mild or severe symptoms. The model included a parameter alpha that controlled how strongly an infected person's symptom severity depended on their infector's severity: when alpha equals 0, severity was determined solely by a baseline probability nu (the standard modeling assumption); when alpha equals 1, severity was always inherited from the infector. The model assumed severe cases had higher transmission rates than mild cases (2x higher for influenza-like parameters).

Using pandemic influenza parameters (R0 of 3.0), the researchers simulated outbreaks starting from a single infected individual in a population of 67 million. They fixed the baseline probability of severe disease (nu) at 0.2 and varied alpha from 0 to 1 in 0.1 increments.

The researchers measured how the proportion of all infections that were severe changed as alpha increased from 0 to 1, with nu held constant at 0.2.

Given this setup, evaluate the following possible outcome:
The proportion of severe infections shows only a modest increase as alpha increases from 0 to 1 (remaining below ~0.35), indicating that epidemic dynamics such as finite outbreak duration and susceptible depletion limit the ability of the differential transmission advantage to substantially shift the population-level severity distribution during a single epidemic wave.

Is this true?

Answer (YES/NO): NO